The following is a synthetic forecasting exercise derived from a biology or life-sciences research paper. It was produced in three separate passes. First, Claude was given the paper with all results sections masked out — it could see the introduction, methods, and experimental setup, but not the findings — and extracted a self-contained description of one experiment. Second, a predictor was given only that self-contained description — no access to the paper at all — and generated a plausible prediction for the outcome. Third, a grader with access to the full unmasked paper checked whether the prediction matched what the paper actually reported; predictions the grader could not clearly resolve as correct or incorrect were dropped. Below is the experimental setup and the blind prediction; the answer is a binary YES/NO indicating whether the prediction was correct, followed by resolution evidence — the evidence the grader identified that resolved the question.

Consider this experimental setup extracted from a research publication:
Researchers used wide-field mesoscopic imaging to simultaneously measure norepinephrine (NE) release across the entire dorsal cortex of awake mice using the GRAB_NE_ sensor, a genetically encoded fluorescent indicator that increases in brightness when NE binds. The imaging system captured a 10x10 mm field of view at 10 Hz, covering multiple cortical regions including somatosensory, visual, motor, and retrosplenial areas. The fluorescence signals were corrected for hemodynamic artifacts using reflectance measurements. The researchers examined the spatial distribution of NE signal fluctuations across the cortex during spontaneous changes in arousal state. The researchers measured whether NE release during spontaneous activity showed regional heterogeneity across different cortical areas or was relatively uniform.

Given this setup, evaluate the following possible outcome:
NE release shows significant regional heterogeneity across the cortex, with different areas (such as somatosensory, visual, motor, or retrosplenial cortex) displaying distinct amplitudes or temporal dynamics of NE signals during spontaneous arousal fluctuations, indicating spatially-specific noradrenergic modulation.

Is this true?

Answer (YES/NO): NO